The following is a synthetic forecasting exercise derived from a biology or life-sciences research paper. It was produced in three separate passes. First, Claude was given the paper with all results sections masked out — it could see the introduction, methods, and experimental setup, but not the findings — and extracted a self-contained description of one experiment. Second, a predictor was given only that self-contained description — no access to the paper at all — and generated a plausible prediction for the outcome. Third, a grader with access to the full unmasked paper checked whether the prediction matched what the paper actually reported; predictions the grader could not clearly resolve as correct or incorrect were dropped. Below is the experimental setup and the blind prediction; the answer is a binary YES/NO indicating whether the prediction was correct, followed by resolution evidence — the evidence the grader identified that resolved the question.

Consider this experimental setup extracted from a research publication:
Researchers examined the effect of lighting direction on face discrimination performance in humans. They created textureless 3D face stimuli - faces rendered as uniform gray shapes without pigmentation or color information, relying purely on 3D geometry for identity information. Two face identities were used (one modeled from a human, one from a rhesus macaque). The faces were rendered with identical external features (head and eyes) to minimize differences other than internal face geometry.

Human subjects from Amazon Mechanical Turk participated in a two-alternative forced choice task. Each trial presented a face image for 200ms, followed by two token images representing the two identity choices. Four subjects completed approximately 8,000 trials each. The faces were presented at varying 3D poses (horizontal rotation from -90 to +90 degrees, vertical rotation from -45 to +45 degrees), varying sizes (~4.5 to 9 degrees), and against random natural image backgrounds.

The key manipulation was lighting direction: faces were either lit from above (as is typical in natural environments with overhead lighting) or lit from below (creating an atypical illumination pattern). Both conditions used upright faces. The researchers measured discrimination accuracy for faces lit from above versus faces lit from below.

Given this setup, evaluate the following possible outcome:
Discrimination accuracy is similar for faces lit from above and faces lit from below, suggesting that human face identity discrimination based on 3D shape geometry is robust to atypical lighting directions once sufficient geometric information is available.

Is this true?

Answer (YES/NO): NO